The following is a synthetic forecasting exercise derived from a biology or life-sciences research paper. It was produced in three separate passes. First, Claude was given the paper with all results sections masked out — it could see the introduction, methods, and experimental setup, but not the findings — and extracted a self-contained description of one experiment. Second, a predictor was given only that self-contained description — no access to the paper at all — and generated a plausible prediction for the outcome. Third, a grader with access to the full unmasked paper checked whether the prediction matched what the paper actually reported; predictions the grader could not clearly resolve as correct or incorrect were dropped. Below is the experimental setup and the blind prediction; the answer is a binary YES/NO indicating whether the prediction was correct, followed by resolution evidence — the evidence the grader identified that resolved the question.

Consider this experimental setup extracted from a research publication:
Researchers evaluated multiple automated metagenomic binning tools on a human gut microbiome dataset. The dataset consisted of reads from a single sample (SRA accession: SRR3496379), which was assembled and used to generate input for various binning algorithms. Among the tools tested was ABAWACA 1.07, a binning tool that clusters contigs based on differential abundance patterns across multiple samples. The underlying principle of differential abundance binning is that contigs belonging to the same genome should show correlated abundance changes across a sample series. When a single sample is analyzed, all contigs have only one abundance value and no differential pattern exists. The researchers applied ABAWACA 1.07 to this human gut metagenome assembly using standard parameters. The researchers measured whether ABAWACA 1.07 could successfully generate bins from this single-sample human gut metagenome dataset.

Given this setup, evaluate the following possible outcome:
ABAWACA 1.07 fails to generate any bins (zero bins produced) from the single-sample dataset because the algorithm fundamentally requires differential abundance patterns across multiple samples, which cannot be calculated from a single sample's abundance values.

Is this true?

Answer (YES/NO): YES